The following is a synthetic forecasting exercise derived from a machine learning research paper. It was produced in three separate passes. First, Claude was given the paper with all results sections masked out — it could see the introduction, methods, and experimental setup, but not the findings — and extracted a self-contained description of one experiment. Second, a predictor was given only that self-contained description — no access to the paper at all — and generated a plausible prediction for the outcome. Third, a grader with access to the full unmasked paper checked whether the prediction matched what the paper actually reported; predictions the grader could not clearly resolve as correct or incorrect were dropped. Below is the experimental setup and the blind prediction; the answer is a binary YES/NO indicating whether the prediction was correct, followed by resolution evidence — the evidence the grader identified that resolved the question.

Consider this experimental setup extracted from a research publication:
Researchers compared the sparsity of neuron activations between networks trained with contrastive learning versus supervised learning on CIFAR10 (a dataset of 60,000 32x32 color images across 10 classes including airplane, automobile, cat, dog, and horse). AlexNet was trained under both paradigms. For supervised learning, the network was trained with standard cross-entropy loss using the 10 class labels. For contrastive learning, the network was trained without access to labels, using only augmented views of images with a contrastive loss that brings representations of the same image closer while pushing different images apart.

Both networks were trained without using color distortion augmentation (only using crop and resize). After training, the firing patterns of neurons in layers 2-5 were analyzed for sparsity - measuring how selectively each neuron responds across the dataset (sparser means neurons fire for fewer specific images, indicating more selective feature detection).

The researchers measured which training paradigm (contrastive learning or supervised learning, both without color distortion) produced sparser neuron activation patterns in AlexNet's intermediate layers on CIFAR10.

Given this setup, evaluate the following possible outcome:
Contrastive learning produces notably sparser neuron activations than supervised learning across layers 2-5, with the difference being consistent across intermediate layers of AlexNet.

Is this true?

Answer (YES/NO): NO